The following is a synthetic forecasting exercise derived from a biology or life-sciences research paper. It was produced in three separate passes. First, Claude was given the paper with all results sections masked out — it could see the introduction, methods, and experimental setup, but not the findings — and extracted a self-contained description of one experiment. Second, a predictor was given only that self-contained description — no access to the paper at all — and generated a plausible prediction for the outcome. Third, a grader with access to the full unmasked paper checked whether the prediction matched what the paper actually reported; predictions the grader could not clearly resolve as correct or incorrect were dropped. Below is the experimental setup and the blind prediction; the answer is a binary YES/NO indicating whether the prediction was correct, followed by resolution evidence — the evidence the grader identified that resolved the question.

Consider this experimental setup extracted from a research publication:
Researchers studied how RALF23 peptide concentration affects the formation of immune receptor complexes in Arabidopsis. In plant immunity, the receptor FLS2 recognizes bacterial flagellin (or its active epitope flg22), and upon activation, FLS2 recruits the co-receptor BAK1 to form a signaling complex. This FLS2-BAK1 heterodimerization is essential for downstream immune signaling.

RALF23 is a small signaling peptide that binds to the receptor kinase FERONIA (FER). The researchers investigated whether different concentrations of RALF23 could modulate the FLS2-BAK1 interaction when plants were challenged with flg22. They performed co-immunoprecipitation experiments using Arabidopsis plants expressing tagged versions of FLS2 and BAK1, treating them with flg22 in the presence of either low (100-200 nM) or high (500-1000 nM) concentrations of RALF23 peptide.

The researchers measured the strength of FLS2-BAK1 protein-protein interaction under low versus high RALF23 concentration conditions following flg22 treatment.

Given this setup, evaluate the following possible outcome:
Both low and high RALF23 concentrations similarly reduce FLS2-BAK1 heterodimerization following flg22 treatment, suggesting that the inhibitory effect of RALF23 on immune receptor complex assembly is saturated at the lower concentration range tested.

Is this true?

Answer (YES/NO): NO